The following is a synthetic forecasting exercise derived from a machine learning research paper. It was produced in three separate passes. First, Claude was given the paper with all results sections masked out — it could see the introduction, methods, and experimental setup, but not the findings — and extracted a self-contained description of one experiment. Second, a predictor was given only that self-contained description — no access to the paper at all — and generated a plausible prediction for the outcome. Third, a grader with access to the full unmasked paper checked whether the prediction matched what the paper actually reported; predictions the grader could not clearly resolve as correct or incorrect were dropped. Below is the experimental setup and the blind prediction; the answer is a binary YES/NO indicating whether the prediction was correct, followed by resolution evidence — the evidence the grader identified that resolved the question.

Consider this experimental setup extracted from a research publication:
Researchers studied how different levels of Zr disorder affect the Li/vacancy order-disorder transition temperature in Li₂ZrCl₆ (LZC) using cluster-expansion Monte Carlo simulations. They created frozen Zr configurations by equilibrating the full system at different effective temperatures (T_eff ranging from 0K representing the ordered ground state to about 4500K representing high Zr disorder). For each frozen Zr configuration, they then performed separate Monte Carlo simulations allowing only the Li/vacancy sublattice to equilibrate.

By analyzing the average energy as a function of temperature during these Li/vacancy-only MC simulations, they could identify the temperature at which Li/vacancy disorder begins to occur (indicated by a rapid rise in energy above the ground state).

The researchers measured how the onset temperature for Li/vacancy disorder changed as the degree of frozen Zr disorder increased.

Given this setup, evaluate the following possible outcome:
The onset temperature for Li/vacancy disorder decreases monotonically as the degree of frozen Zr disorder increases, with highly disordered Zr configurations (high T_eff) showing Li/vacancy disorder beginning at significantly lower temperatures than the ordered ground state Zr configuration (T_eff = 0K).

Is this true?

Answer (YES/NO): YES